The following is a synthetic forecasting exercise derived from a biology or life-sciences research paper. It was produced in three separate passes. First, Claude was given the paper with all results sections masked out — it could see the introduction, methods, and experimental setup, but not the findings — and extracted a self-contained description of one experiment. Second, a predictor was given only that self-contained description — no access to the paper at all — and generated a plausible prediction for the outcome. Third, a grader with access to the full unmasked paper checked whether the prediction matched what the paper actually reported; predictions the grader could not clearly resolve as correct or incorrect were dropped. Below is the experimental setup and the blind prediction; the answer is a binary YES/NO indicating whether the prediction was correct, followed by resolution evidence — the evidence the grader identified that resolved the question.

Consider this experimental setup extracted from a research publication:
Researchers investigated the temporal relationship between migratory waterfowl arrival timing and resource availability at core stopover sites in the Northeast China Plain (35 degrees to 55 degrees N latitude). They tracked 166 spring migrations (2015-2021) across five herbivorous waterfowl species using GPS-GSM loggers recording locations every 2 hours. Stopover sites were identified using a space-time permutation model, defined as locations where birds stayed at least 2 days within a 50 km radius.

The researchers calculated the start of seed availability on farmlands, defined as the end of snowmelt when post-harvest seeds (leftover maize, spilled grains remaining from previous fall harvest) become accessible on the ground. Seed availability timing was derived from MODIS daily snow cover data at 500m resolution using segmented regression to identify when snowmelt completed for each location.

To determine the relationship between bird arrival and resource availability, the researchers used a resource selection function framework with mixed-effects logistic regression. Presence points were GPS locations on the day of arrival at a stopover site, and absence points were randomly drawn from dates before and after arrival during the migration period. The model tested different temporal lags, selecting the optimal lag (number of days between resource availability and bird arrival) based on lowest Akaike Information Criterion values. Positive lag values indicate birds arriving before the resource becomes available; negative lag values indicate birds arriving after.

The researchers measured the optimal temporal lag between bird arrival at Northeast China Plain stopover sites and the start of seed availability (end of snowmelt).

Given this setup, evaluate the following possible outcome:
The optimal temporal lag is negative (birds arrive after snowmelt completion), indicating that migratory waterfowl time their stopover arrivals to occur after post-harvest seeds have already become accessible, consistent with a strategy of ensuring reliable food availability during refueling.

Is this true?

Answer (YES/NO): YES